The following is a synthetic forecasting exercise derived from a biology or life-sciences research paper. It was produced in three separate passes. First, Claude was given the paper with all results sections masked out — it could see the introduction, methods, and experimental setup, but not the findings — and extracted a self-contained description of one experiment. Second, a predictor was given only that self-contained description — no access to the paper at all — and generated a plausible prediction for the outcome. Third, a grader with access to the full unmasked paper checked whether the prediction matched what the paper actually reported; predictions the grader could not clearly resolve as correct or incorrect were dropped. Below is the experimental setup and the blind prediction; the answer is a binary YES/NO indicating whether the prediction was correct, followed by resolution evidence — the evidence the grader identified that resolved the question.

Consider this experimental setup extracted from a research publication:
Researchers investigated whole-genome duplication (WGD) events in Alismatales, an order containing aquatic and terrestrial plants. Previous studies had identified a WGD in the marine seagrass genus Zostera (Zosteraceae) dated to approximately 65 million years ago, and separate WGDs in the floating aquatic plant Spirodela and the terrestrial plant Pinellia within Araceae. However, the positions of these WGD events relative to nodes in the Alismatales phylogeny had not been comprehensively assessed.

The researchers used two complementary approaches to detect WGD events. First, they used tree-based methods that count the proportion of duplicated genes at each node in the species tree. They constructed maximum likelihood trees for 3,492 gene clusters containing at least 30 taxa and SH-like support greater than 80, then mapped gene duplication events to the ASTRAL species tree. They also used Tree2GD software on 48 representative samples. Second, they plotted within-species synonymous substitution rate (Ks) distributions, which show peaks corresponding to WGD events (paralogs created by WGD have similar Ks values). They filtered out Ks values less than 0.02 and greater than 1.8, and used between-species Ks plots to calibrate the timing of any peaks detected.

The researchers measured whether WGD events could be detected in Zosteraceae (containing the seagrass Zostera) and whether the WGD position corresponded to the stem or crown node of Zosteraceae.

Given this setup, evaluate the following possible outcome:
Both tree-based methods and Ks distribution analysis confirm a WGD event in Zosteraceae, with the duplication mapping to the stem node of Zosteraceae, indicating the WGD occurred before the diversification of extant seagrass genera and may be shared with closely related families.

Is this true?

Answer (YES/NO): NO